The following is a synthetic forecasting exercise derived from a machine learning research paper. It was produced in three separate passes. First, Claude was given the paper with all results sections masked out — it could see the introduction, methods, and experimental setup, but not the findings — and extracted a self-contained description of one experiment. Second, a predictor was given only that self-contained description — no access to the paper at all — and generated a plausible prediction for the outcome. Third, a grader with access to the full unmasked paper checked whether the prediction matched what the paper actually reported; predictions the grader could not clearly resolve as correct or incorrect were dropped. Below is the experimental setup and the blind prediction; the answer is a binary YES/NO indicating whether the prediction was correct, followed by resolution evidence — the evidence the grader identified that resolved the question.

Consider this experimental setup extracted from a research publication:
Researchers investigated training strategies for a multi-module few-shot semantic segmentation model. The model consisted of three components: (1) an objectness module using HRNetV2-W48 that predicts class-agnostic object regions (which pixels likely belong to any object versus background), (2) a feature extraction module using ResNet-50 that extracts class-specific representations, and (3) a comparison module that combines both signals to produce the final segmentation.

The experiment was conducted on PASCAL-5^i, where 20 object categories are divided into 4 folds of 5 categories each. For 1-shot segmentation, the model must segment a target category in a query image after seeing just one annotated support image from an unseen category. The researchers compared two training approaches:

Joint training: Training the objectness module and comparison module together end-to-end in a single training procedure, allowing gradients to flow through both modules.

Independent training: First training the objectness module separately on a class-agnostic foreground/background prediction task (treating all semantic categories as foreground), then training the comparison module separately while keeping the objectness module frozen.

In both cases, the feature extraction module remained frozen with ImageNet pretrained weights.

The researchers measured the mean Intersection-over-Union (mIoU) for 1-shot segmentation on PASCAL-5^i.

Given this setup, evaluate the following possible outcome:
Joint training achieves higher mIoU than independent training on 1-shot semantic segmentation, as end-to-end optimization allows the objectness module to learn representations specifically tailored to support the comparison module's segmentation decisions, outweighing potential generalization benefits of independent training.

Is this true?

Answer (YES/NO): NO